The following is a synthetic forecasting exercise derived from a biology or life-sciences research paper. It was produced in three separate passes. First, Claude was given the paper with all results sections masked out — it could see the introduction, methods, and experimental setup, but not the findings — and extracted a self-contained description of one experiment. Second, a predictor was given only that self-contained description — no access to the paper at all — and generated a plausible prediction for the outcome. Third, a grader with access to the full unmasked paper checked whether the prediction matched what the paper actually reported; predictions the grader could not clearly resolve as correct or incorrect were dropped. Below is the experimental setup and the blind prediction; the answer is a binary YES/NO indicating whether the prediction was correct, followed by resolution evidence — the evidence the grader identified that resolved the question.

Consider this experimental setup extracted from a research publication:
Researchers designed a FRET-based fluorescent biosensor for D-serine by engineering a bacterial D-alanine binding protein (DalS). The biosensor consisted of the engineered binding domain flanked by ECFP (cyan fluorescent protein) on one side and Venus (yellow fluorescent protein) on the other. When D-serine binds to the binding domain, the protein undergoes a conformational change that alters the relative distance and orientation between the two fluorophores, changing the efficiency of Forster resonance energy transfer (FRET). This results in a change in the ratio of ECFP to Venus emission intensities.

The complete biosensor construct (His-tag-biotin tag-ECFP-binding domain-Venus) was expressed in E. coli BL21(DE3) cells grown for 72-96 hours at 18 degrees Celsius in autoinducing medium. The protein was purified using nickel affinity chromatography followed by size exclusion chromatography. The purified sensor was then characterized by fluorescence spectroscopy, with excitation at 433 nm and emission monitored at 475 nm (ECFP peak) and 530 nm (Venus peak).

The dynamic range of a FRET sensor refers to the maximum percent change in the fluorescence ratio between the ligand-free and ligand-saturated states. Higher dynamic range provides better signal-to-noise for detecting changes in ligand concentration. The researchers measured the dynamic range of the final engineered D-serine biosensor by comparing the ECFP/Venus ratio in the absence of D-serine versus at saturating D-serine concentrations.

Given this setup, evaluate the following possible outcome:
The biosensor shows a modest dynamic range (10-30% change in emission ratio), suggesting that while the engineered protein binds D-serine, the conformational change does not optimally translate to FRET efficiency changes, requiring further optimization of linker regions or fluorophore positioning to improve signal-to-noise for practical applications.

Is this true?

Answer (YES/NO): YES